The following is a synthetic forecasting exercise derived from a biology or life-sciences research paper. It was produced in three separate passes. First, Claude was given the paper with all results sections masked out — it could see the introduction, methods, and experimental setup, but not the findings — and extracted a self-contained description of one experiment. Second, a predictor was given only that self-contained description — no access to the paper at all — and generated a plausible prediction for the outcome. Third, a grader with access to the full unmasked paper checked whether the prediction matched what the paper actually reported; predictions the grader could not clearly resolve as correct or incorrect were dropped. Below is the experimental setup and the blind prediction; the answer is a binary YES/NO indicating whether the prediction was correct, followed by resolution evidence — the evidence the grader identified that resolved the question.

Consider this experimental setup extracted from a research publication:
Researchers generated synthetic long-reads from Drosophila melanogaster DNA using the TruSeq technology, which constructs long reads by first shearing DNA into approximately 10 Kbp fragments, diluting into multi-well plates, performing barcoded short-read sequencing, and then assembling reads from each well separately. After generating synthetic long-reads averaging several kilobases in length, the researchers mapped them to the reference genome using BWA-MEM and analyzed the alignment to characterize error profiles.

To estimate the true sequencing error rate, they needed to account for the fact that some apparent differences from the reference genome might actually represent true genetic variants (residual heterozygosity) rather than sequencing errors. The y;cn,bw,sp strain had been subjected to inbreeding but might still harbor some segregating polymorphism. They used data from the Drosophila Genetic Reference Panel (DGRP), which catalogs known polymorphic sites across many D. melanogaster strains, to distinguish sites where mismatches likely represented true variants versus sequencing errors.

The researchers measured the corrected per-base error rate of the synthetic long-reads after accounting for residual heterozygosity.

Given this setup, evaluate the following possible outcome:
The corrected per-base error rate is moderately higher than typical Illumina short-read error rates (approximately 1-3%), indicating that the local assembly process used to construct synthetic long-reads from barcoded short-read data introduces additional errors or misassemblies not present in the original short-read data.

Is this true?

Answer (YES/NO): NO